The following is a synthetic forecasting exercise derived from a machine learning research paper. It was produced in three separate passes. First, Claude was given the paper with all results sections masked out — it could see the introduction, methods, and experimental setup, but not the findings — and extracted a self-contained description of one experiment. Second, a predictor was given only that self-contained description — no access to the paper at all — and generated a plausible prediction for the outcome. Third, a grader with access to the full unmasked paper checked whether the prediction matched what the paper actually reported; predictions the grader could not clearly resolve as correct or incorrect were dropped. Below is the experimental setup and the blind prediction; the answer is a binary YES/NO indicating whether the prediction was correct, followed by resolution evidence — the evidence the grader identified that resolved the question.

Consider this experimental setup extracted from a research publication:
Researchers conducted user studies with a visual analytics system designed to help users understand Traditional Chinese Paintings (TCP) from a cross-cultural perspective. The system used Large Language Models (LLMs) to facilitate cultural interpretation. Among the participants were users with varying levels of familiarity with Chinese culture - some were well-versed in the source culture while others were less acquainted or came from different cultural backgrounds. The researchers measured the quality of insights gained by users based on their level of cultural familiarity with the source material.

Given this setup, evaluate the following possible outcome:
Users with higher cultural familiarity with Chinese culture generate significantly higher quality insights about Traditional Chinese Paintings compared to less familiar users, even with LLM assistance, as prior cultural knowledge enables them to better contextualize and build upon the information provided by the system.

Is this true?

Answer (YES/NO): NO